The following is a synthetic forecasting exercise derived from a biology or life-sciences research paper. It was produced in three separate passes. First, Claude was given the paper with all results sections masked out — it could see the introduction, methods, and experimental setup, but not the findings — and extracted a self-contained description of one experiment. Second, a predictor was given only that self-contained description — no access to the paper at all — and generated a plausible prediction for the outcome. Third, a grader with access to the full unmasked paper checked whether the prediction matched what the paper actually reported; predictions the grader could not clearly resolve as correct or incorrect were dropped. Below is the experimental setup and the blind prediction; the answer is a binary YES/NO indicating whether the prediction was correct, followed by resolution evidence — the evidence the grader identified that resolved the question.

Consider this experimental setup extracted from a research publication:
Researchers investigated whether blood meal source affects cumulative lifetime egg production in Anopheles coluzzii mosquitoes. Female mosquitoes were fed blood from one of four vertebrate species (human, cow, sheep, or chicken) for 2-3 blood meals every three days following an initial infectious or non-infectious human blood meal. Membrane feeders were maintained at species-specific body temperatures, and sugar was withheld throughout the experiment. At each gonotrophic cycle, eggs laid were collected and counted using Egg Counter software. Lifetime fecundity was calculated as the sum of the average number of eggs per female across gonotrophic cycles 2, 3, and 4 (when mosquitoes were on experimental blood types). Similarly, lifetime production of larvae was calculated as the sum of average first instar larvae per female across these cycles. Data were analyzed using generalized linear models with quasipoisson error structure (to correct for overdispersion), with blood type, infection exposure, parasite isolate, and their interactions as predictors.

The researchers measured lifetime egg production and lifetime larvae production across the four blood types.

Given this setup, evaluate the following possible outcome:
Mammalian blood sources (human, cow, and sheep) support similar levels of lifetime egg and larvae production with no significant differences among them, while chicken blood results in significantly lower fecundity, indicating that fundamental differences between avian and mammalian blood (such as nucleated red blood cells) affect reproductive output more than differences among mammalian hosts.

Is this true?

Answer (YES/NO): NO